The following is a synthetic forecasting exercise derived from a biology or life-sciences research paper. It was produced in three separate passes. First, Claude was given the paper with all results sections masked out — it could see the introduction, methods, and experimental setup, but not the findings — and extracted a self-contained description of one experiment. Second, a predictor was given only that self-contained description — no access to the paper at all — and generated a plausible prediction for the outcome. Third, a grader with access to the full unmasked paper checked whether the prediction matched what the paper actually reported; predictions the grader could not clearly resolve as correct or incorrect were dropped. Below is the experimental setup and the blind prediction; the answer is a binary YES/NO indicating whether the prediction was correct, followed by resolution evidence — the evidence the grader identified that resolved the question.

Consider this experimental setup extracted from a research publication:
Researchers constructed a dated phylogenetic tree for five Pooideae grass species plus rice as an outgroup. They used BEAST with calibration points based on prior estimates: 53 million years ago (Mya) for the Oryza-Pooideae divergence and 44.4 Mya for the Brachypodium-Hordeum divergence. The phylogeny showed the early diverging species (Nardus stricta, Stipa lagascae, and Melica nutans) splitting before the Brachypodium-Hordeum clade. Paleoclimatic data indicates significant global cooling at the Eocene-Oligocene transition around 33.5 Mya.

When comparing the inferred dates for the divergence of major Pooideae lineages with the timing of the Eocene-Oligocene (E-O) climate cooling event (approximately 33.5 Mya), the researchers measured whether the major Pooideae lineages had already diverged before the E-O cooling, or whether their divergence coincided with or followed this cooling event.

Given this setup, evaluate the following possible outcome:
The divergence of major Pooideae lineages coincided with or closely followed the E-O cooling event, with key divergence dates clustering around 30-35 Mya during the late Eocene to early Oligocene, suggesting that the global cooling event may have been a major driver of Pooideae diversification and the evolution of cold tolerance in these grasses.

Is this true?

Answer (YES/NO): NO